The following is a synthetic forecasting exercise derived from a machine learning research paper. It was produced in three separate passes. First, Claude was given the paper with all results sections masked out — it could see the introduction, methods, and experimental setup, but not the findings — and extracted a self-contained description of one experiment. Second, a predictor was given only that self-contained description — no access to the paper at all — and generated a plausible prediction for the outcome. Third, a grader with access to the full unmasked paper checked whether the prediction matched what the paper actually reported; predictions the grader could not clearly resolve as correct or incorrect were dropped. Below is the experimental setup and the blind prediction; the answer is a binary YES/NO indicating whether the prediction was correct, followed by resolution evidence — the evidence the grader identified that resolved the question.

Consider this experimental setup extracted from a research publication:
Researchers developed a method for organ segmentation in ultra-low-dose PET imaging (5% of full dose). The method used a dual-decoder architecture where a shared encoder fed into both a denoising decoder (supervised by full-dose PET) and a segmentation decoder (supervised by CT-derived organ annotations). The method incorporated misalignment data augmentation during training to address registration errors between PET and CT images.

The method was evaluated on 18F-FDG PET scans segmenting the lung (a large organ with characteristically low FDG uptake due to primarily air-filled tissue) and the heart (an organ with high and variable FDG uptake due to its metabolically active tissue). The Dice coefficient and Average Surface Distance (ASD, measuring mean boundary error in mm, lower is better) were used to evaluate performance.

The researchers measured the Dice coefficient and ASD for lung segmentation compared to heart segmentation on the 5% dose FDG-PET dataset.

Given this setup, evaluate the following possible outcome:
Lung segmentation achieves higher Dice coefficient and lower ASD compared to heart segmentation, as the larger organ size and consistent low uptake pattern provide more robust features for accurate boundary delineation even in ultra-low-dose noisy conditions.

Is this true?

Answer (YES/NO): NO